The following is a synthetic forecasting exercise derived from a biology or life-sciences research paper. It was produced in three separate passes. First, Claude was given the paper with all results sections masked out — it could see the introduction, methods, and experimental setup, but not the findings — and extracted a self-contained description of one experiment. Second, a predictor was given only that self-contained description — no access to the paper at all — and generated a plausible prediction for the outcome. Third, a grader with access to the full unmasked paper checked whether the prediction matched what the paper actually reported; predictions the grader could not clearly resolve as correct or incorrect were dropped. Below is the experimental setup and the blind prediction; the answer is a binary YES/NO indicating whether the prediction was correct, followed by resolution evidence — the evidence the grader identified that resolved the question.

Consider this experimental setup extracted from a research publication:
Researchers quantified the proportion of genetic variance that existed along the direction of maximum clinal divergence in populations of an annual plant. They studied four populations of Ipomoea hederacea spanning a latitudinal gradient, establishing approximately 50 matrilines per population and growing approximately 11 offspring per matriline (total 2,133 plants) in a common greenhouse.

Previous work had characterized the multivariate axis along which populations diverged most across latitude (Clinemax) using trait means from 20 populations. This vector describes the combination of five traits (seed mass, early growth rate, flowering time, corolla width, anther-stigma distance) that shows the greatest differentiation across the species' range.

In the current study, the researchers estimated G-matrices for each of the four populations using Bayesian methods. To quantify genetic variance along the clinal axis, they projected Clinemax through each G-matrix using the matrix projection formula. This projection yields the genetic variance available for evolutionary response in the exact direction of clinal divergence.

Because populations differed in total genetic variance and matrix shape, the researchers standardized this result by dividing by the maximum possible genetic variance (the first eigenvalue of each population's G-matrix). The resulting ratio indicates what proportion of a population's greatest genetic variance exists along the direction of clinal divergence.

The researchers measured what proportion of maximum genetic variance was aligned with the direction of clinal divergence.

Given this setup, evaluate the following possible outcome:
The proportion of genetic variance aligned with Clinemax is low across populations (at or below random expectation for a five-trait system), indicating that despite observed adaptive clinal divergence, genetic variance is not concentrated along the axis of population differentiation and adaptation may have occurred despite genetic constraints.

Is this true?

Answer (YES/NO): YES